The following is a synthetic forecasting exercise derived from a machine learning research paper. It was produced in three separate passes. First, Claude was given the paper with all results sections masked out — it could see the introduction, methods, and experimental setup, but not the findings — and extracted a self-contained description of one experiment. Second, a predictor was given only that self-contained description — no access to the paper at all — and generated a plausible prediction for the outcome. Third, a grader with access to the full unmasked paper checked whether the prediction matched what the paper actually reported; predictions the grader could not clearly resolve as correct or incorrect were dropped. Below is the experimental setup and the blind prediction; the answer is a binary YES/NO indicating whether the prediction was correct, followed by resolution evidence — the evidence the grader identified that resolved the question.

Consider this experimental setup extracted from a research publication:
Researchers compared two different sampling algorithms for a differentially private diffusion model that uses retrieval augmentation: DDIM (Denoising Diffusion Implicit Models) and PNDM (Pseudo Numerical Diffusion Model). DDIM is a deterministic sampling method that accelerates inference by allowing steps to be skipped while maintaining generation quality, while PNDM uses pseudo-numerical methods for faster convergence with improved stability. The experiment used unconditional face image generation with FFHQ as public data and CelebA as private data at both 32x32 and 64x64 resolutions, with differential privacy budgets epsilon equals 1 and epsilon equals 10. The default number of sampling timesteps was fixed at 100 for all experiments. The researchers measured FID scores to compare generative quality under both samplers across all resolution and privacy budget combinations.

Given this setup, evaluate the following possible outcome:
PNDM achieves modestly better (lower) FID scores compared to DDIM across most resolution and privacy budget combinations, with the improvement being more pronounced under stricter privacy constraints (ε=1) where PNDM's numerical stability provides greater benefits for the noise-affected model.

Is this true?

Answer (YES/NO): NO